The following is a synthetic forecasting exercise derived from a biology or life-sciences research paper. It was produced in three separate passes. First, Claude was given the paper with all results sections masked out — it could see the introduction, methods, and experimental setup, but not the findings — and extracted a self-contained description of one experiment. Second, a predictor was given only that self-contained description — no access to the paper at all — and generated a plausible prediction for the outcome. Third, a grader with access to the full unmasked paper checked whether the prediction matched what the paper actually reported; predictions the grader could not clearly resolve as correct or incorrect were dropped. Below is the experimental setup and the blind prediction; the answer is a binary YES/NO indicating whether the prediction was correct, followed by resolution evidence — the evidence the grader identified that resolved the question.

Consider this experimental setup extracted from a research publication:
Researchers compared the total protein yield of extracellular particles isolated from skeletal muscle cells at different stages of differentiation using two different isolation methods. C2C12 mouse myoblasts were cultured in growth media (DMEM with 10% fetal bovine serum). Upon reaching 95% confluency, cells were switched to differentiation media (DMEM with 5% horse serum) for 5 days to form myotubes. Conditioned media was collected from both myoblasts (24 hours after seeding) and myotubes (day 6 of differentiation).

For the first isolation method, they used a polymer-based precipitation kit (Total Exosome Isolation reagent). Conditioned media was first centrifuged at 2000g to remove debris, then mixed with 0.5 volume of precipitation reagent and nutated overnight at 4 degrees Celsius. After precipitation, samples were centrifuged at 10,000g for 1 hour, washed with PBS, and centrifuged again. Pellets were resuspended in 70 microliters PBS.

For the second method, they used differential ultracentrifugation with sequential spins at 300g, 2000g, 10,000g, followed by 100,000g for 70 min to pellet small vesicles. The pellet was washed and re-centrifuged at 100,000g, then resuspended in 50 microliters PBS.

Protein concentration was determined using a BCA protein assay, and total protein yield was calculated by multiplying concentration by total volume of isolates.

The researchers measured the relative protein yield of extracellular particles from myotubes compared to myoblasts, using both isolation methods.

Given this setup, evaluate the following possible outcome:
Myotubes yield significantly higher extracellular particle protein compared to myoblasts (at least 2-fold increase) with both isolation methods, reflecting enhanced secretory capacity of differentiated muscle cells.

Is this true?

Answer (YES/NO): YES